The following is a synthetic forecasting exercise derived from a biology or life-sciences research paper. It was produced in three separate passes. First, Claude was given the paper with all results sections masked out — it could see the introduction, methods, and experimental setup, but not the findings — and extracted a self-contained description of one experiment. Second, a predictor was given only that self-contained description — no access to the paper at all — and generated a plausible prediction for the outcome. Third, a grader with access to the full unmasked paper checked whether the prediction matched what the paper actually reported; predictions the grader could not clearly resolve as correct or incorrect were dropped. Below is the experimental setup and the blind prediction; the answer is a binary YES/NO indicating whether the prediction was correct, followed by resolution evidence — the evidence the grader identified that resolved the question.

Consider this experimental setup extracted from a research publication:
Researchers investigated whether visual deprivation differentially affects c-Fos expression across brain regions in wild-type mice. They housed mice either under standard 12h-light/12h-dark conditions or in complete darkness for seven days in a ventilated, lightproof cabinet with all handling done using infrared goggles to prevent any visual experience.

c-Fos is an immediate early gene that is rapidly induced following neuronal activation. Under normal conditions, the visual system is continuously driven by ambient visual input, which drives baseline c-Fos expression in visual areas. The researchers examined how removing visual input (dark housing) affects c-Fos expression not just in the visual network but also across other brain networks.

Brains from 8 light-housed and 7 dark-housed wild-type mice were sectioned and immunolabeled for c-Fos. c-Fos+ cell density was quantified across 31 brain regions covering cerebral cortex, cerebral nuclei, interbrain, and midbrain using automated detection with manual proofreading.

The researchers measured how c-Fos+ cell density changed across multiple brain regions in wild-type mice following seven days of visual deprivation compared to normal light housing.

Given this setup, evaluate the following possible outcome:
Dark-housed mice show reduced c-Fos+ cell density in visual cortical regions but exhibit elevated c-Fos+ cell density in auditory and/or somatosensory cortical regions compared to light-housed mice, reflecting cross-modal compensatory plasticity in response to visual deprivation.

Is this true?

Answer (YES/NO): NO